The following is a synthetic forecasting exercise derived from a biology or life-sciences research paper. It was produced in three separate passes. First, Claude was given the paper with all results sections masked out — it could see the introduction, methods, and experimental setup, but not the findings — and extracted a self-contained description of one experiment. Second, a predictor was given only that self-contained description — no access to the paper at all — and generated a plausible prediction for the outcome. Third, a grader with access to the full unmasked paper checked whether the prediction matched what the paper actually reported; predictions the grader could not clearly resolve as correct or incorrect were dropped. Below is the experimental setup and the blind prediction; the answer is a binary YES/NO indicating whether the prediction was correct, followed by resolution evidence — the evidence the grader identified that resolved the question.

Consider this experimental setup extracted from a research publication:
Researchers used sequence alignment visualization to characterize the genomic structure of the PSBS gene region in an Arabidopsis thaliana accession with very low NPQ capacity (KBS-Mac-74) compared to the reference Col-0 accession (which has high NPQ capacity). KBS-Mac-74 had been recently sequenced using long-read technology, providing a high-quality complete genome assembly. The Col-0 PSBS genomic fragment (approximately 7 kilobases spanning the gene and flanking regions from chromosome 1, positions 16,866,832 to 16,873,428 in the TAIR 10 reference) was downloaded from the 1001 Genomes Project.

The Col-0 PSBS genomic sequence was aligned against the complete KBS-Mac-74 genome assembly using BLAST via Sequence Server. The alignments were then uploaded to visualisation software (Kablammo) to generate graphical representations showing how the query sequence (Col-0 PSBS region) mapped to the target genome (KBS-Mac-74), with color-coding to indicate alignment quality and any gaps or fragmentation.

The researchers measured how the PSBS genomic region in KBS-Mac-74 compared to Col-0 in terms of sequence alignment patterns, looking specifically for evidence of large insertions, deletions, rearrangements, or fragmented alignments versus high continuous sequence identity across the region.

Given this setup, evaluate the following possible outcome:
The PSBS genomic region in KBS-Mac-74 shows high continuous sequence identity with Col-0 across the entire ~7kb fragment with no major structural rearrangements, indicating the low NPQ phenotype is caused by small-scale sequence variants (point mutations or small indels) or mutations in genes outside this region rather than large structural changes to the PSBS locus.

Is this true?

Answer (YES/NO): NO